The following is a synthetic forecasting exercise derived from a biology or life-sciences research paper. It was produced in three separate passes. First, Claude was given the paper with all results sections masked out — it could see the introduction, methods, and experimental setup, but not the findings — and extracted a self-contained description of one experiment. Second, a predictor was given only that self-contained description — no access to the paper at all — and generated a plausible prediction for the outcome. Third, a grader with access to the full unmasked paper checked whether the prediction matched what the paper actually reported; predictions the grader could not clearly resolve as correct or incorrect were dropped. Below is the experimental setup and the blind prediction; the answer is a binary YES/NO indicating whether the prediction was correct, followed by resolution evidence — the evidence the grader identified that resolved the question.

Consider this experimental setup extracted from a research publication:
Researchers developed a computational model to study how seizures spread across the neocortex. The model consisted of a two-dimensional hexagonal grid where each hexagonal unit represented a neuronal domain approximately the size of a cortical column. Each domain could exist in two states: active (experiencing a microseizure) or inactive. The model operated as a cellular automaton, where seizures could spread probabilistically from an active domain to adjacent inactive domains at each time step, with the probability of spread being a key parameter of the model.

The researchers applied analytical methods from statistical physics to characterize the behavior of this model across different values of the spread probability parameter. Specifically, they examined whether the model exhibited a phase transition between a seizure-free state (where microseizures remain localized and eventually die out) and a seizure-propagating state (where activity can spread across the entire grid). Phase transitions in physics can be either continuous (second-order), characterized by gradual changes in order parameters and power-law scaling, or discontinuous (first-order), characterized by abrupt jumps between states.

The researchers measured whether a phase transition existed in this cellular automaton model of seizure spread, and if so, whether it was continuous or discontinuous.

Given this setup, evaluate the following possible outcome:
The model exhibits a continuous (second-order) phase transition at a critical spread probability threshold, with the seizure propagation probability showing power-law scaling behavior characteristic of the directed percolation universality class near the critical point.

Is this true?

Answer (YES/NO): NO